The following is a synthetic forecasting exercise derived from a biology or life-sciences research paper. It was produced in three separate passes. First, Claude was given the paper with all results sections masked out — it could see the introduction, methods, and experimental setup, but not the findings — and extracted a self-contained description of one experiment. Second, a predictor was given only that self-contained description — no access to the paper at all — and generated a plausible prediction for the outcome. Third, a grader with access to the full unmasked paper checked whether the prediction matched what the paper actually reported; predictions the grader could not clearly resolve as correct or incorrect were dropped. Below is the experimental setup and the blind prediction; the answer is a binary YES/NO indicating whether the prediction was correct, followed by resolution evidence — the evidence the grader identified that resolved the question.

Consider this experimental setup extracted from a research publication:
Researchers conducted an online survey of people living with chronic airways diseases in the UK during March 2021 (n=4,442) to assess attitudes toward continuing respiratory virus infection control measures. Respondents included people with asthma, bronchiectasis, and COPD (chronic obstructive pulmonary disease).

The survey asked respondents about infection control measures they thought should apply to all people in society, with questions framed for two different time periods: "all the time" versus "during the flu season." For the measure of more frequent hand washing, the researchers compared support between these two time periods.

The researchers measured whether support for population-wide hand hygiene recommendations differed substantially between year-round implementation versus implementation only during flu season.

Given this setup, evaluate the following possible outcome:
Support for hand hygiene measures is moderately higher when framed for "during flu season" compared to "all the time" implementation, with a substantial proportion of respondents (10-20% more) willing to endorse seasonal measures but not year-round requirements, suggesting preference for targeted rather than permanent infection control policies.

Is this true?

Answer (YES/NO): NO